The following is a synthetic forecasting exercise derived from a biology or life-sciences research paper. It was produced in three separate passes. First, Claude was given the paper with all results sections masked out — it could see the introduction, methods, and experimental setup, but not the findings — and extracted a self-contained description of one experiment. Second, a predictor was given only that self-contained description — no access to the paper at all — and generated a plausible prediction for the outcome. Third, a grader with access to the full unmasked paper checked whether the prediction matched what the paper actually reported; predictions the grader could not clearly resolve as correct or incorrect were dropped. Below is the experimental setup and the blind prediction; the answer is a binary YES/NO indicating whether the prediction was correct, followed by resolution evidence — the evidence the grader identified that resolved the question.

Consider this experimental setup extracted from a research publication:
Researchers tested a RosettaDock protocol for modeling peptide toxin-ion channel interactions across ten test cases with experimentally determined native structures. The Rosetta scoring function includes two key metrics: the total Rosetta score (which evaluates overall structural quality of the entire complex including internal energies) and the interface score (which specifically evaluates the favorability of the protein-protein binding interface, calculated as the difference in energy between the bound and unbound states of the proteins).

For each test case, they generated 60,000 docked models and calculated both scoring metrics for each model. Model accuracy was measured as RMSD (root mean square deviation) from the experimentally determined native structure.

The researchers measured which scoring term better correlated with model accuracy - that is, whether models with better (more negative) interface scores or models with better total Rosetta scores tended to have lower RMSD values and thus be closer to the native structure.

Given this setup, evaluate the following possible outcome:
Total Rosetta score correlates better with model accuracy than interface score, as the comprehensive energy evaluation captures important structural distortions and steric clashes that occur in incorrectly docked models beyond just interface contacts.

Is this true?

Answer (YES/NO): NO